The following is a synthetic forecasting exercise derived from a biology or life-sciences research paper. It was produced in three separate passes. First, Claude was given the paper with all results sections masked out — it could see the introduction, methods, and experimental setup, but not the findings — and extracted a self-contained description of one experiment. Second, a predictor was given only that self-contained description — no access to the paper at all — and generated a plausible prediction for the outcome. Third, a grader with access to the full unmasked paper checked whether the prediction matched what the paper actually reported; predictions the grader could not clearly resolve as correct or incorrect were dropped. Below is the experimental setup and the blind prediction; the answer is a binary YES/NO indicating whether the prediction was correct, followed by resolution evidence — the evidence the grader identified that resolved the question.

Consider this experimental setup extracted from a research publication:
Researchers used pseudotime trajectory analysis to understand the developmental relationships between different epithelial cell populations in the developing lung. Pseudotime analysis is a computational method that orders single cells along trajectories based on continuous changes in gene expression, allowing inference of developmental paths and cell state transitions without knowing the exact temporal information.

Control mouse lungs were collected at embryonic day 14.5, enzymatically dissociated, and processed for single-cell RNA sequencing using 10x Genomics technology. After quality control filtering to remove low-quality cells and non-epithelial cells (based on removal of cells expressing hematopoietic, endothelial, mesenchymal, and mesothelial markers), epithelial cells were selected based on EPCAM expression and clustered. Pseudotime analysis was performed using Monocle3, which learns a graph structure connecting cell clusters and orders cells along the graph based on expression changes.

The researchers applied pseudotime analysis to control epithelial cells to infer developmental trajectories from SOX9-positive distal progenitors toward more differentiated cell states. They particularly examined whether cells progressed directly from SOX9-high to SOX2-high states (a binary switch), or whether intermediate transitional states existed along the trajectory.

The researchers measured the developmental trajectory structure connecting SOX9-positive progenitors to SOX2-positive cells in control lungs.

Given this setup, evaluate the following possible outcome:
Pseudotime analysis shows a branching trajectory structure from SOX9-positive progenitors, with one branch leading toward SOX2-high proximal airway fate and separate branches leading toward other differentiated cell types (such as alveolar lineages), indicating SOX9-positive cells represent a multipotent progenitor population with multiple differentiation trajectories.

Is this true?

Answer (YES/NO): NO